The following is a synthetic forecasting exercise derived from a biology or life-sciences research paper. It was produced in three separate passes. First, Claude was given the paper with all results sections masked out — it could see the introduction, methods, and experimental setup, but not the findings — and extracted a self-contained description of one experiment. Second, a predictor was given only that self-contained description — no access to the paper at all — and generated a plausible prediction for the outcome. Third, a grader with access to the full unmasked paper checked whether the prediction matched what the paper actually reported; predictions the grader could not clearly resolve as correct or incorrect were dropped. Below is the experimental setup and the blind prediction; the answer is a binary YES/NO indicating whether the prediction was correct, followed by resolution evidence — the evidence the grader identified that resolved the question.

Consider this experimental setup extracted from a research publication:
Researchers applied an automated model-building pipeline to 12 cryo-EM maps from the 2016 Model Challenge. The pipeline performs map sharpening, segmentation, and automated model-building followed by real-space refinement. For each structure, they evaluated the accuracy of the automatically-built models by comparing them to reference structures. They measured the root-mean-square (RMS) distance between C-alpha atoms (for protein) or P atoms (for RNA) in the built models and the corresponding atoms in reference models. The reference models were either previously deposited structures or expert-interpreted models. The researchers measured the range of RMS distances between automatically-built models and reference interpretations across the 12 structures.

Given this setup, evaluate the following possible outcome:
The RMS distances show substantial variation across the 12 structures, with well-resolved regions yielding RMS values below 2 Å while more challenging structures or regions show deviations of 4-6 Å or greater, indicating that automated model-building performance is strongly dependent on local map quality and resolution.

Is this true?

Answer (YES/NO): NO